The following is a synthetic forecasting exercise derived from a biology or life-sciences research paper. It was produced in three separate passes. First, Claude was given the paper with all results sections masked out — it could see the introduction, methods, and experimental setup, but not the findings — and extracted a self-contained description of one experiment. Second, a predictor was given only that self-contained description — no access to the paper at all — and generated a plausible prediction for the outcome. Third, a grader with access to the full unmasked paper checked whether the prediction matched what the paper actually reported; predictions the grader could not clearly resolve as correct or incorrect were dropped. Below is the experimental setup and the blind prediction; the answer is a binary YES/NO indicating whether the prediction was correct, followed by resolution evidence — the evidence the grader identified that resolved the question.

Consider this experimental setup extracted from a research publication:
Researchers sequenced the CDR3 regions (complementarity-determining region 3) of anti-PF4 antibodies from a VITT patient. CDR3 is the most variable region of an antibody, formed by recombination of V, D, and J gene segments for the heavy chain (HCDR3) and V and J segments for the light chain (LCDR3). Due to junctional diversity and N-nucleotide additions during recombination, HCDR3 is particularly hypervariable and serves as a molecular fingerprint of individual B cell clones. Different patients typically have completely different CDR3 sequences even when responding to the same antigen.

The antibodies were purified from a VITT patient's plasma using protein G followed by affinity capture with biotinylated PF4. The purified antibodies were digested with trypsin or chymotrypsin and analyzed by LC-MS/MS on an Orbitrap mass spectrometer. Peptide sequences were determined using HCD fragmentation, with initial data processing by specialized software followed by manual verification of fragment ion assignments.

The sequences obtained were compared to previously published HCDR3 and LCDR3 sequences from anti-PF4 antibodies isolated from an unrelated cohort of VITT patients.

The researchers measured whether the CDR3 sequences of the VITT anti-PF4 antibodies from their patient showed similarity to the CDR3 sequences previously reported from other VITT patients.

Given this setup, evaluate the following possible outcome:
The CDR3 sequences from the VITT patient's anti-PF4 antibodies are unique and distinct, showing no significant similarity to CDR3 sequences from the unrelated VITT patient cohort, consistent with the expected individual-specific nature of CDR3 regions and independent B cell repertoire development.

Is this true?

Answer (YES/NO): NO